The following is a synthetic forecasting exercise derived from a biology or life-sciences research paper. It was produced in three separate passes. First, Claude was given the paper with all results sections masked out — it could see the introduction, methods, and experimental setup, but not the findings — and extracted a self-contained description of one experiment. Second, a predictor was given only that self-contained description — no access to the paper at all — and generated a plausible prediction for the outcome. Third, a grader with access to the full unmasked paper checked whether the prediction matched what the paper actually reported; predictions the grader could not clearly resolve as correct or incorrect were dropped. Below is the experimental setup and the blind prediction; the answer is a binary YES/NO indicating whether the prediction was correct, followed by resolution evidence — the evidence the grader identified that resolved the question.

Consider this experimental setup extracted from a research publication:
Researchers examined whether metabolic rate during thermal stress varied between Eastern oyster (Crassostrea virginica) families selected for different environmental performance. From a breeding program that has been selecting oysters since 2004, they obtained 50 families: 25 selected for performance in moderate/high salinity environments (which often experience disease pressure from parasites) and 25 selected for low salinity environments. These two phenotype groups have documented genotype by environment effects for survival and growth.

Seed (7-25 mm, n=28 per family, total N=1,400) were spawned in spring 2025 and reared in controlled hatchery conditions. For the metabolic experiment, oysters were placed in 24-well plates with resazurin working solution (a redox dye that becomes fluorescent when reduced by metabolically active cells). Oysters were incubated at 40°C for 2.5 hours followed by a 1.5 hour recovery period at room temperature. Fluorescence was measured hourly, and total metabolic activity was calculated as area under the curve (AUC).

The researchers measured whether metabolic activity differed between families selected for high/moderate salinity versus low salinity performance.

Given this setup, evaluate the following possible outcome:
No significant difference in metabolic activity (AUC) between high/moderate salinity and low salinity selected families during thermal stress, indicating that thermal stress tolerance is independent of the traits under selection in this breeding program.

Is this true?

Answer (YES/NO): NO